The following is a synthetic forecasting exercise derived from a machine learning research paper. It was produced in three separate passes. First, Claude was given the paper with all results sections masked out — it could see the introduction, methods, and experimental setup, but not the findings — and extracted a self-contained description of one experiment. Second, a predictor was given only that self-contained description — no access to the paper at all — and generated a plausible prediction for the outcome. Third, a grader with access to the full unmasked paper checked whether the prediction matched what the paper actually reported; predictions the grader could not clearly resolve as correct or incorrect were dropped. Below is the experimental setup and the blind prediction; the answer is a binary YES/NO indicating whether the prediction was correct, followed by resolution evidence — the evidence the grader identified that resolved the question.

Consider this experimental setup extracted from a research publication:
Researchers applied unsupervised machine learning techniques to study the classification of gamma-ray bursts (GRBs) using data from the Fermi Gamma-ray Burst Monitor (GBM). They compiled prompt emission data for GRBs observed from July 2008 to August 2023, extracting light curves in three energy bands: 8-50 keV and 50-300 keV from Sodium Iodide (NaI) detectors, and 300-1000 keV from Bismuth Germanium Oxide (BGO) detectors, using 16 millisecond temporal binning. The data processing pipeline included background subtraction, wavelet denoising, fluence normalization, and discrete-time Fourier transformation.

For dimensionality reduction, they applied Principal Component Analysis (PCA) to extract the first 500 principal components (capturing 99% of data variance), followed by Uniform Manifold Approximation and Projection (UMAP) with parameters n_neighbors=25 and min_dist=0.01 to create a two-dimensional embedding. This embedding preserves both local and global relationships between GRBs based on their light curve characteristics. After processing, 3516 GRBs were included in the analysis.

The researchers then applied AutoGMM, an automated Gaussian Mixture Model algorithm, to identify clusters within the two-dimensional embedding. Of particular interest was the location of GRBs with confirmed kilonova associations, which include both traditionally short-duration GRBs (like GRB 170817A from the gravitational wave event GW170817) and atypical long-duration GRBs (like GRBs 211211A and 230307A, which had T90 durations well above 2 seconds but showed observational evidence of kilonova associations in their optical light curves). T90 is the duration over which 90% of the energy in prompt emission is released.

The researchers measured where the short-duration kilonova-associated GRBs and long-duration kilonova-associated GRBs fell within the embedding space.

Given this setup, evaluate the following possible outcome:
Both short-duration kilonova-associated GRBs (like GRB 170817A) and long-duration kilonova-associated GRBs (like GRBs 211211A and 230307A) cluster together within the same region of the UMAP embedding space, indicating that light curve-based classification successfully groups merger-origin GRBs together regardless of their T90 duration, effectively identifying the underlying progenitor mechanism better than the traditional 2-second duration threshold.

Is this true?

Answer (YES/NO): NO